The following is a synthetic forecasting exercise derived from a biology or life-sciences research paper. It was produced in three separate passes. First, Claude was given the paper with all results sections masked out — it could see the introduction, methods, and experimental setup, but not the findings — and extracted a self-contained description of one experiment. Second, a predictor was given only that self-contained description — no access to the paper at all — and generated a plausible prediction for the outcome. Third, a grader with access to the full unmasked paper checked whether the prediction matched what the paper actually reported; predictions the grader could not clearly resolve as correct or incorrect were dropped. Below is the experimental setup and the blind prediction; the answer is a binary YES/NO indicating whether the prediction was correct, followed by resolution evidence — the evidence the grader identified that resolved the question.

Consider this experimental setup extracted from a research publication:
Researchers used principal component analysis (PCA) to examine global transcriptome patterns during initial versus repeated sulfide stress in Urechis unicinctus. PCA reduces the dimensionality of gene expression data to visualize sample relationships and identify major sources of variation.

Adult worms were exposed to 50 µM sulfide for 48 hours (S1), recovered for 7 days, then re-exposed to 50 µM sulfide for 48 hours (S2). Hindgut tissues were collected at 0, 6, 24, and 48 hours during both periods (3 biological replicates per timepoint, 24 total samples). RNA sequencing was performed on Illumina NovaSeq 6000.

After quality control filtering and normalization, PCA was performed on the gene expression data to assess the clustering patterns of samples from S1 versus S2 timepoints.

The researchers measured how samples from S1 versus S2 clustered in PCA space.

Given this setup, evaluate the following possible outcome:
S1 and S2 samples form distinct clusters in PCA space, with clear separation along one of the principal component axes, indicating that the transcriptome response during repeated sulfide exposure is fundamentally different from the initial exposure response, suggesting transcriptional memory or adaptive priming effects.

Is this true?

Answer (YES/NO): NO